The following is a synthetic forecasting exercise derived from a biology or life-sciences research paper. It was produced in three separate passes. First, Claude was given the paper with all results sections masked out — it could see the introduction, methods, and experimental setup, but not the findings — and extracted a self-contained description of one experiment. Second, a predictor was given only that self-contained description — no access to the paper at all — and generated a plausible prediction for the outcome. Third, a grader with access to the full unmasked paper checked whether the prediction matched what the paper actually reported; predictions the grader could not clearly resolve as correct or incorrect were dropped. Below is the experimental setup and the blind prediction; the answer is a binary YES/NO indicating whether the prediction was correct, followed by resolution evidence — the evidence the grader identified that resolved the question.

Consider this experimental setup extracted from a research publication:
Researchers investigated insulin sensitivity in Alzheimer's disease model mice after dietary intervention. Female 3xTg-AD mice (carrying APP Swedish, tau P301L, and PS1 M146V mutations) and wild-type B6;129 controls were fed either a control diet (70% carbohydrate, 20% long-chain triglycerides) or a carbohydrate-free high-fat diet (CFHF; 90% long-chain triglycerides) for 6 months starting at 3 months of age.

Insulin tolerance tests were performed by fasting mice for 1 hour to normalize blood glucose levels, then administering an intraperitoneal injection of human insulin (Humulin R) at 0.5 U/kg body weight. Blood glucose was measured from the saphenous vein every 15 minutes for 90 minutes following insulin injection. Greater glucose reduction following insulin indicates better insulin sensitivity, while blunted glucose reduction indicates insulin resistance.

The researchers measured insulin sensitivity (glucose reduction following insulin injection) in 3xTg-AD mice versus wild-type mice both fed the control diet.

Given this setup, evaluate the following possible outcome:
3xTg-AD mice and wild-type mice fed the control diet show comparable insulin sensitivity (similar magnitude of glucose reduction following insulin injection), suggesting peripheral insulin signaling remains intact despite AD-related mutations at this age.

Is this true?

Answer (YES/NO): YES